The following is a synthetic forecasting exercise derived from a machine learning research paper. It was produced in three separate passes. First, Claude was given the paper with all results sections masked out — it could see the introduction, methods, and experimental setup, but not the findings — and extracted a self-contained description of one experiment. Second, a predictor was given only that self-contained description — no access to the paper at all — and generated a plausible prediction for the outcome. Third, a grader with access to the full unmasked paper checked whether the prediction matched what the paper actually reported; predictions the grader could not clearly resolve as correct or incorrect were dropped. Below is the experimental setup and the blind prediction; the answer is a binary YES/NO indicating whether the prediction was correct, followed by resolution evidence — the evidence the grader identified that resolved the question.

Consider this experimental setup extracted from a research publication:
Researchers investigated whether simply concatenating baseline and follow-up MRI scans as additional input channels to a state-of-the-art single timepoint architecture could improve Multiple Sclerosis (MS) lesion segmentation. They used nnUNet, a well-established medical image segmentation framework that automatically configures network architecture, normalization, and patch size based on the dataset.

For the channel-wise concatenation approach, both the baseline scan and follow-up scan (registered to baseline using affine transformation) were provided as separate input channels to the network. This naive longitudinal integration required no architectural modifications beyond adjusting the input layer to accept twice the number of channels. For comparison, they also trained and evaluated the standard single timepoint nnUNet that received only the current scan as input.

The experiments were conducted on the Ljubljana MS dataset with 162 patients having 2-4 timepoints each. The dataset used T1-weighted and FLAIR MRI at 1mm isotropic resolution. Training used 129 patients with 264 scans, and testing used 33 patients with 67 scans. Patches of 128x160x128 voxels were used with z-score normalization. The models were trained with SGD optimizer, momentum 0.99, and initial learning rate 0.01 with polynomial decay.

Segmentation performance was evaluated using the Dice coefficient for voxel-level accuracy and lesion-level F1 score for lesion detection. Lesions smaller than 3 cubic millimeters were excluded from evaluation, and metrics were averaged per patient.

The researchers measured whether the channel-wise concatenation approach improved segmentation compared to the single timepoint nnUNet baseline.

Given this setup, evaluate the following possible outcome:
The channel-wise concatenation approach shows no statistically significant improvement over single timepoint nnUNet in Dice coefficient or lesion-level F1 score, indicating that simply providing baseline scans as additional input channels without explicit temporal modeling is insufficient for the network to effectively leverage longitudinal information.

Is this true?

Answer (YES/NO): NO